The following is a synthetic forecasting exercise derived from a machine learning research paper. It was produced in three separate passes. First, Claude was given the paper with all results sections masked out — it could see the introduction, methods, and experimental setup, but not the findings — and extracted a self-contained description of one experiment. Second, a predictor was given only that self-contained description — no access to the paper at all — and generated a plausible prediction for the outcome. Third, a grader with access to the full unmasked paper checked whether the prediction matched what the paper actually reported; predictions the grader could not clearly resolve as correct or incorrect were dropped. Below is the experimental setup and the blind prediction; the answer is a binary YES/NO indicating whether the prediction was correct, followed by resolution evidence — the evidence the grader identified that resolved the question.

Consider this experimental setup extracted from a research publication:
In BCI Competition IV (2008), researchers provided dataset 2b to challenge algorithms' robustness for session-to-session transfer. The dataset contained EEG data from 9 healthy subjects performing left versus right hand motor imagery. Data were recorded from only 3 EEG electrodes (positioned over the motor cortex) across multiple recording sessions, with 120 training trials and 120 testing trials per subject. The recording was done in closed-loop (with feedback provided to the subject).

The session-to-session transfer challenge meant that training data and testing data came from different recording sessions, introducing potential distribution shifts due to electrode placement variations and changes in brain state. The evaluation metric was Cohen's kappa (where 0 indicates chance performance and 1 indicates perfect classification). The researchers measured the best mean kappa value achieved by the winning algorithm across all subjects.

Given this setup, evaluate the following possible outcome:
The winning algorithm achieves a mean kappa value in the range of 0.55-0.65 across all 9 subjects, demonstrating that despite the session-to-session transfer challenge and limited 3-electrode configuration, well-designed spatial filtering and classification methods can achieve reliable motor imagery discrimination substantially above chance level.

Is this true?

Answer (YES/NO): YES